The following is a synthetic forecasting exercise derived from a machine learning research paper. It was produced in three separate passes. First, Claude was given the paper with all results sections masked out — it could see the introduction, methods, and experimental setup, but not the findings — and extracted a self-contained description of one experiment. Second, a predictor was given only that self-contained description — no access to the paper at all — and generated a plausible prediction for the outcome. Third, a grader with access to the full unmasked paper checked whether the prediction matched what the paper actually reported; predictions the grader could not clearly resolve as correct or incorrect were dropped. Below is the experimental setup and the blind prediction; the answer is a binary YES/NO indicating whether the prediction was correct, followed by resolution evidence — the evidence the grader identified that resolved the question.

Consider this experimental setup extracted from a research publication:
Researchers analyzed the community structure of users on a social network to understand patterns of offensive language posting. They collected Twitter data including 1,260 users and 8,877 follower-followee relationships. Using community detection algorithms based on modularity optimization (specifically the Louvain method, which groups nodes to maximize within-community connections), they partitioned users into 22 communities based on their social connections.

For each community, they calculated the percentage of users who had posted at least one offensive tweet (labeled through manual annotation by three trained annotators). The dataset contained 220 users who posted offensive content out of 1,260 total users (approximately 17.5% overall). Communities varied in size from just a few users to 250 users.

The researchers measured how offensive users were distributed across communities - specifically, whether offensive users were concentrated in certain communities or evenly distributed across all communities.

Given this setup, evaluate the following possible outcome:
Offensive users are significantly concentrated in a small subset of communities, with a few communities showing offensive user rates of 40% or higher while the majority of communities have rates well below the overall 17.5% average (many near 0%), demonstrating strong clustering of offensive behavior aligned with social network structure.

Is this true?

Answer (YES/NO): NO